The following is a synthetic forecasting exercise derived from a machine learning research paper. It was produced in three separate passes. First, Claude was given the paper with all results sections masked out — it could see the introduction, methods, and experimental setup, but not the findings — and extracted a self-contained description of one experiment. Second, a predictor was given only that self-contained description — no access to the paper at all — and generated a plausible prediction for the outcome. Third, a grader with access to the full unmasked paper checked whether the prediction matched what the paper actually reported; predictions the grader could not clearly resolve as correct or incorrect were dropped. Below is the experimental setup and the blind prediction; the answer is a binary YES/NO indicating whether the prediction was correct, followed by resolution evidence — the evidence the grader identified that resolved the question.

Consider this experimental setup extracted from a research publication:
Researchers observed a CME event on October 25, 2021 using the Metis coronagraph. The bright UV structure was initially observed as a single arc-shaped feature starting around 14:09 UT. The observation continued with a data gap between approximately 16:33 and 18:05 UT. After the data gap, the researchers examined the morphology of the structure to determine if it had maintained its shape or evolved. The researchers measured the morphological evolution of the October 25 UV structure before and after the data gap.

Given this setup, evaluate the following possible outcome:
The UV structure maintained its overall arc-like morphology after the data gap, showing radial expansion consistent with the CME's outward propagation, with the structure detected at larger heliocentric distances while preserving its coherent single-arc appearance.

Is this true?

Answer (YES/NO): NO